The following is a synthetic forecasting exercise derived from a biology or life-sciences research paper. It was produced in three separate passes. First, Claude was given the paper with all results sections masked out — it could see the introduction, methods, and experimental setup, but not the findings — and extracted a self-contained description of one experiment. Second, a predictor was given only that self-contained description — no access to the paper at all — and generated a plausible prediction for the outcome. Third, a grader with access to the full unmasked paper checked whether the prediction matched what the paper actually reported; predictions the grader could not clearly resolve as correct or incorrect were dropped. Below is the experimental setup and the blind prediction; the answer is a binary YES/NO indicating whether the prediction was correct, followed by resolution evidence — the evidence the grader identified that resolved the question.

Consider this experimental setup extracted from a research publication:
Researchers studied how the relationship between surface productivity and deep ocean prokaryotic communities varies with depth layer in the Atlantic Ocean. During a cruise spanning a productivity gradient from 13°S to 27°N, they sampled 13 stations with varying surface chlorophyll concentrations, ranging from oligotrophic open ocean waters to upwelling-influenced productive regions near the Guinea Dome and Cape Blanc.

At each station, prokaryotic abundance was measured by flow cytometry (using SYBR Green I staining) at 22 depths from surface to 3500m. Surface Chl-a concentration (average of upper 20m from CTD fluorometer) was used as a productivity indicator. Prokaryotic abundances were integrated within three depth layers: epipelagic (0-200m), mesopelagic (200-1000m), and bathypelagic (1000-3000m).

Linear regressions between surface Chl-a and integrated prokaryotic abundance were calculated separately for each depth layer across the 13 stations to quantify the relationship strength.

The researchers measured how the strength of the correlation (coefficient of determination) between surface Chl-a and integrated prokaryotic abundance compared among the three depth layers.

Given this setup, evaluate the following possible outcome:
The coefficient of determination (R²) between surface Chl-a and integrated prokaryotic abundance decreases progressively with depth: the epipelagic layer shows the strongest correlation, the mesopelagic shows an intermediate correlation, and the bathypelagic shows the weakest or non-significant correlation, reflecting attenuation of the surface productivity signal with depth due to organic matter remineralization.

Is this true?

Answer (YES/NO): NO